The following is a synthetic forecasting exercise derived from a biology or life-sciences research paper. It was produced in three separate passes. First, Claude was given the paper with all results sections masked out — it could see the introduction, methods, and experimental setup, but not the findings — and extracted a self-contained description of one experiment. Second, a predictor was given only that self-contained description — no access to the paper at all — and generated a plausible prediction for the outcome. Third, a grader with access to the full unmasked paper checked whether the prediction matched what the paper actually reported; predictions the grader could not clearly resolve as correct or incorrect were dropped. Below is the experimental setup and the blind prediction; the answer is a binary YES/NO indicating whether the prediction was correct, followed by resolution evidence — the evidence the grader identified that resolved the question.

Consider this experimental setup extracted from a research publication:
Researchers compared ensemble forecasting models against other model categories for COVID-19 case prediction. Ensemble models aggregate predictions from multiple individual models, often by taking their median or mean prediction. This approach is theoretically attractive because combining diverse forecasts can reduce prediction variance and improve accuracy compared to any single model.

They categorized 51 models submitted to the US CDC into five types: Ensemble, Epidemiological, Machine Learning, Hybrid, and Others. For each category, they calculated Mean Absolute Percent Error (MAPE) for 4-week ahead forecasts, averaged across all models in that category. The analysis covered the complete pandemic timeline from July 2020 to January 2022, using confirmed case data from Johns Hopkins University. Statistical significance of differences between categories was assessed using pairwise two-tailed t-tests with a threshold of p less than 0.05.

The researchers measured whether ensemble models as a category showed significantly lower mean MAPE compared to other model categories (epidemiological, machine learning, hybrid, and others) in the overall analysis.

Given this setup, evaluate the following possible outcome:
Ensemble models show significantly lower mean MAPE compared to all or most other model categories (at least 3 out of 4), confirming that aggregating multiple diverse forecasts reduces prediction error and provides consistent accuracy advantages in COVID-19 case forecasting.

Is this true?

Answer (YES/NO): NO